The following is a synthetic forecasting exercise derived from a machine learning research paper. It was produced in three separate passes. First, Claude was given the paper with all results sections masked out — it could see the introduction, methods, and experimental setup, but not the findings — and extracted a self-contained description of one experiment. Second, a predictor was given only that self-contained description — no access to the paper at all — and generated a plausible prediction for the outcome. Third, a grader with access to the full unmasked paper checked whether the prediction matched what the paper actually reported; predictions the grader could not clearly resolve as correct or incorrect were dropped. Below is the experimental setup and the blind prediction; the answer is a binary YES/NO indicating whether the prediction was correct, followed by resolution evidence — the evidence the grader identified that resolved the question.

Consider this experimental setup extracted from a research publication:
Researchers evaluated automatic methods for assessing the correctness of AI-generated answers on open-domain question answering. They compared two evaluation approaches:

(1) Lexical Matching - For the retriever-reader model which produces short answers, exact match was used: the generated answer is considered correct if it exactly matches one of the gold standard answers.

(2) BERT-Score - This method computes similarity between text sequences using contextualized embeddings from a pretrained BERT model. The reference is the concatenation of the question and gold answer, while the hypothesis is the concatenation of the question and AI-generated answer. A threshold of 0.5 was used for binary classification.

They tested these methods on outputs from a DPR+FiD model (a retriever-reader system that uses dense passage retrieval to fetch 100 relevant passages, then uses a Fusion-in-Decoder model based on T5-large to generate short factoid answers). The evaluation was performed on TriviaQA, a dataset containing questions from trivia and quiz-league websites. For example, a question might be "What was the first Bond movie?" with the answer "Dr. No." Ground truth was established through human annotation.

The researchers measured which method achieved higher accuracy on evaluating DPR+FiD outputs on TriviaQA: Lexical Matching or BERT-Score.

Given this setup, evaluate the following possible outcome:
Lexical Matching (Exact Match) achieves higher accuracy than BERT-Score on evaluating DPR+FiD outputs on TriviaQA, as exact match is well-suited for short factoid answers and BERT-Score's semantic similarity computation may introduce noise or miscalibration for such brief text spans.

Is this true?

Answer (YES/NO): YES